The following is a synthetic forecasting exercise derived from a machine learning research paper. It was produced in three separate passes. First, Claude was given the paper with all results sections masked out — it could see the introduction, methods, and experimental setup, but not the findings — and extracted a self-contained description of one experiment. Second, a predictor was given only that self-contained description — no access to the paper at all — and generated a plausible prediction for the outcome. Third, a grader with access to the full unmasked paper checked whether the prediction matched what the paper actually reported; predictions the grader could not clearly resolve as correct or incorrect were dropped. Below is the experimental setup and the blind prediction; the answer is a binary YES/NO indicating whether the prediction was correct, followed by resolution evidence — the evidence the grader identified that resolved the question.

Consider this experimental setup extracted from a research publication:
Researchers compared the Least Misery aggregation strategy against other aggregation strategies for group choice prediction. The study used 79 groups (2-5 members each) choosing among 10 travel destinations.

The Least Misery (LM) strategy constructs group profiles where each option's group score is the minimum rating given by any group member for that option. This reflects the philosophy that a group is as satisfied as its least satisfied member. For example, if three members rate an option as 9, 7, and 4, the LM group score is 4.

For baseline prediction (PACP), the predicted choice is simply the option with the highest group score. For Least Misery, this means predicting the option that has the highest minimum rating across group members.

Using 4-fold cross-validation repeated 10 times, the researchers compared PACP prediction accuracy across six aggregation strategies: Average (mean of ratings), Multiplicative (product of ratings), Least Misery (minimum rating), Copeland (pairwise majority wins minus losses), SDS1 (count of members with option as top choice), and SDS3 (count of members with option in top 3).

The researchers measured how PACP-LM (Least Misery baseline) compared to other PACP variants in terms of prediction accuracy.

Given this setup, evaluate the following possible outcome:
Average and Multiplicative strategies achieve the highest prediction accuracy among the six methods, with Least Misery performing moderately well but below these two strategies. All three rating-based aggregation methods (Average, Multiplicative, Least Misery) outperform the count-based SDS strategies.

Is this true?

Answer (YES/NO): NO